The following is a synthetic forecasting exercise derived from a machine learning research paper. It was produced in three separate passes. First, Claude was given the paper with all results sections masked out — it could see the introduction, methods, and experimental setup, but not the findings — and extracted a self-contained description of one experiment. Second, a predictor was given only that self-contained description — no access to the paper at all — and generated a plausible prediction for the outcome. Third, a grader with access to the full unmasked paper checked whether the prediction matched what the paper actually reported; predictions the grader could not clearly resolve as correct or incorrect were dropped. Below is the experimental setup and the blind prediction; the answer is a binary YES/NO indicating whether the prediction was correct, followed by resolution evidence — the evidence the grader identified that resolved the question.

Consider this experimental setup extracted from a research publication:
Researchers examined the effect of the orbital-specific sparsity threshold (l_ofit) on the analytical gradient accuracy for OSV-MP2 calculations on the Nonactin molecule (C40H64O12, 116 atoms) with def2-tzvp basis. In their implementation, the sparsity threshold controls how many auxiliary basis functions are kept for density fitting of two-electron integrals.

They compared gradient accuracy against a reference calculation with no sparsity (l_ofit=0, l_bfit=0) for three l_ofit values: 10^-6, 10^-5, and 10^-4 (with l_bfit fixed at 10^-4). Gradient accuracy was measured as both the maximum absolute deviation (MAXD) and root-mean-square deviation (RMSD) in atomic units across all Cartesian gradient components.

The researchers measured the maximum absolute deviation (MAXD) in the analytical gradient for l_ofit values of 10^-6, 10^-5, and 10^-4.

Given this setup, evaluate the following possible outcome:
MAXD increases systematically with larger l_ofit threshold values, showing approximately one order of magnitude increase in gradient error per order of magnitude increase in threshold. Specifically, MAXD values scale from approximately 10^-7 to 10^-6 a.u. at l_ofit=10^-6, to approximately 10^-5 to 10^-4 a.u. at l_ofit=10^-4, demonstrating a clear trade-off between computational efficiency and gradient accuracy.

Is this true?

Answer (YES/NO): NO